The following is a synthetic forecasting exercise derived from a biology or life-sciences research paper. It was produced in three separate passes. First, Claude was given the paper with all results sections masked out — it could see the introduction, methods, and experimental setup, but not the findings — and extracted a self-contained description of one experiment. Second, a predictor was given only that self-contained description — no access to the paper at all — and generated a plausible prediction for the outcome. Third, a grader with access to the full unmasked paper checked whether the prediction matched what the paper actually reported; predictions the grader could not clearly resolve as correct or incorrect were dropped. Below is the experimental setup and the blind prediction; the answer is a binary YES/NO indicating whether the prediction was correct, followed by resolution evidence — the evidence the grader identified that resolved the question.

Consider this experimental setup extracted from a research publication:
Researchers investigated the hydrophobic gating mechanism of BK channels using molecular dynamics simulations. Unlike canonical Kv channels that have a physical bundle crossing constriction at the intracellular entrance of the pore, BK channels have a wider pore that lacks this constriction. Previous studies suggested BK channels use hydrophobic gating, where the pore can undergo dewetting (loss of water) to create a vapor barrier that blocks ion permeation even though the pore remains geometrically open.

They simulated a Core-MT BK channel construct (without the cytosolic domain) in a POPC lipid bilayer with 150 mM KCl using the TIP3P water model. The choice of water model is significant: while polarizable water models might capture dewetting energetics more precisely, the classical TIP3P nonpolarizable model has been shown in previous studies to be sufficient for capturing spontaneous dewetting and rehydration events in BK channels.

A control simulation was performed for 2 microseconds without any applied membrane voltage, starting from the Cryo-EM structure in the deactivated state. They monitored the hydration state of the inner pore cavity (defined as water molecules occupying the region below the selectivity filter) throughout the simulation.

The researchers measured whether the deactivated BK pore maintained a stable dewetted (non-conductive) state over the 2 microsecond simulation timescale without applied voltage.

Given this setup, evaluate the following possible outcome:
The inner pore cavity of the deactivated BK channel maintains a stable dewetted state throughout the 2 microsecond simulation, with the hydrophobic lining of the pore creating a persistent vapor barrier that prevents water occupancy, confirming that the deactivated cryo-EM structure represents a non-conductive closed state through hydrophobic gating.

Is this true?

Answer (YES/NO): YES